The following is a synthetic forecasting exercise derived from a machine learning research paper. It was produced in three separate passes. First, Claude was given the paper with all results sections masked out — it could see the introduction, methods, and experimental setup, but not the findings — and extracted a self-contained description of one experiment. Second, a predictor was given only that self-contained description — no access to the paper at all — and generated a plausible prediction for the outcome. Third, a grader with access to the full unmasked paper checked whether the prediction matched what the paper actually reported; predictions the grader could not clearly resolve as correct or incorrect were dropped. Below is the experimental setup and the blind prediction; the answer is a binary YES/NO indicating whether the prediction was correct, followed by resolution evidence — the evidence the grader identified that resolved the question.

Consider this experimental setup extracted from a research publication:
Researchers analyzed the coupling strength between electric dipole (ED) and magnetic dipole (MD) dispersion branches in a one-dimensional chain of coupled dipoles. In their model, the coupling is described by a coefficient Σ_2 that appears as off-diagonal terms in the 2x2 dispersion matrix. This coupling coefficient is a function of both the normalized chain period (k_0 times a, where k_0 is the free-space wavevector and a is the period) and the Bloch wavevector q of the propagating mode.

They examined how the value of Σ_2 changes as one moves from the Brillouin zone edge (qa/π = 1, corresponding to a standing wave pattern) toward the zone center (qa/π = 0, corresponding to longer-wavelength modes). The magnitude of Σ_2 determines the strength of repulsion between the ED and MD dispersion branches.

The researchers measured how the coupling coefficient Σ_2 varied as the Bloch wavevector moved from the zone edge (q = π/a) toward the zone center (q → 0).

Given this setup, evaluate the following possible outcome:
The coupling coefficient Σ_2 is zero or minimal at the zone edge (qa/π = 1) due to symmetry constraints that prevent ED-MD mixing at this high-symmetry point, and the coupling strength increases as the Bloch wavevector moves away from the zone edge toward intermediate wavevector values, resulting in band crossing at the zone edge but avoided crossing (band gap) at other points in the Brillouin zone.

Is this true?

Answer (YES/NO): YES